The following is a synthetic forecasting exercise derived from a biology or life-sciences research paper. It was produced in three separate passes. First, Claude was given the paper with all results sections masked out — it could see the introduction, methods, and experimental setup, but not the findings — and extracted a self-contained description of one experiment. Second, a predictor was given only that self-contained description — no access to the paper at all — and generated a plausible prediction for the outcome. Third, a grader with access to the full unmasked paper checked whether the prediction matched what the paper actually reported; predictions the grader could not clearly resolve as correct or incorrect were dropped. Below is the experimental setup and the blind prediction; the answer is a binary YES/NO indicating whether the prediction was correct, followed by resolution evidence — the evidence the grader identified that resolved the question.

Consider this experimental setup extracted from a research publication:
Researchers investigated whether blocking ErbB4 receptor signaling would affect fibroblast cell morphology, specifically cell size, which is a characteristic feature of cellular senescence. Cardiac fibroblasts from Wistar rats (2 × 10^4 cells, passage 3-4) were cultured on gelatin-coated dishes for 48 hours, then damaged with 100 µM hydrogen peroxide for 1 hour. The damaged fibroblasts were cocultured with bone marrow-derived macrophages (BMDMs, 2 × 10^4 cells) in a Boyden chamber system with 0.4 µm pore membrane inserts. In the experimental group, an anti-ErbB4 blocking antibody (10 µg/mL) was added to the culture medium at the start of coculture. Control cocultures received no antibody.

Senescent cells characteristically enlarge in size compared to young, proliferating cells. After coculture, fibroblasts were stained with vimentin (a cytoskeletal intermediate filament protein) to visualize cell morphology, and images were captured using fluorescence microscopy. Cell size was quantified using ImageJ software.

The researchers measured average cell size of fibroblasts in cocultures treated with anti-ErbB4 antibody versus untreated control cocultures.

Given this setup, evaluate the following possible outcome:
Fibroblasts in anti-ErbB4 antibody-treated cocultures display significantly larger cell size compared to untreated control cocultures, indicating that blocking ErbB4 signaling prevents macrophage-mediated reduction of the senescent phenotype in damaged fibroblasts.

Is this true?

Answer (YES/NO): YES